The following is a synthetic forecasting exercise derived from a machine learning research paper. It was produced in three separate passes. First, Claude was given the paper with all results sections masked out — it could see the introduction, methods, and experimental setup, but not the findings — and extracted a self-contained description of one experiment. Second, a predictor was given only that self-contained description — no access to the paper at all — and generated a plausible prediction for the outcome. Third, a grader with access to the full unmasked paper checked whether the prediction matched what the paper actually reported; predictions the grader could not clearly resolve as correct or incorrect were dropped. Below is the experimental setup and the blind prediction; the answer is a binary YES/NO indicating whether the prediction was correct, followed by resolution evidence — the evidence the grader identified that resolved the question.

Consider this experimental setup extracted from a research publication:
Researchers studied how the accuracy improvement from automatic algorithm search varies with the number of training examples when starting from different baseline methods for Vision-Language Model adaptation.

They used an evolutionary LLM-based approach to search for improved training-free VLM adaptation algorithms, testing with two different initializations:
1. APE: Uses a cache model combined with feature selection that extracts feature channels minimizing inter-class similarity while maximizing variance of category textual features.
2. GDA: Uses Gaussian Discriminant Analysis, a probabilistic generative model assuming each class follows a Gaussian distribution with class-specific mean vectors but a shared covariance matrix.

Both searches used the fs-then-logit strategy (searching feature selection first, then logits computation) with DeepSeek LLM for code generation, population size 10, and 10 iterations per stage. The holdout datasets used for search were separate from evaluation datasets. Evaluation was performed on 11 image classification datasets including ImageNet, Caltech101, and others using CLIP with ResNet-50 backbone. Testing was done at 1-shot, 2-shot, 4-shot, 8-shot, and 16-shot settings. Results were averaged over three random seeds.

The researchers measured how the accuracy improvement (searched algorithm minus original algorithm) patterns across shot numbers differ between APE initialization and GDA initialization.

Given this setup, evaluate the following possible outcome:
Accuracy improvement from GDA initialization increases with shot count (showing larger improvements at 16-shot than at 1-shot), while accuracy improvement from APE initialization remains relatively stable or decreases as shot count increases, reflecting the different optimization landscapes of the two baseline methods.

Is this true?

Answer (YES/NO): NO